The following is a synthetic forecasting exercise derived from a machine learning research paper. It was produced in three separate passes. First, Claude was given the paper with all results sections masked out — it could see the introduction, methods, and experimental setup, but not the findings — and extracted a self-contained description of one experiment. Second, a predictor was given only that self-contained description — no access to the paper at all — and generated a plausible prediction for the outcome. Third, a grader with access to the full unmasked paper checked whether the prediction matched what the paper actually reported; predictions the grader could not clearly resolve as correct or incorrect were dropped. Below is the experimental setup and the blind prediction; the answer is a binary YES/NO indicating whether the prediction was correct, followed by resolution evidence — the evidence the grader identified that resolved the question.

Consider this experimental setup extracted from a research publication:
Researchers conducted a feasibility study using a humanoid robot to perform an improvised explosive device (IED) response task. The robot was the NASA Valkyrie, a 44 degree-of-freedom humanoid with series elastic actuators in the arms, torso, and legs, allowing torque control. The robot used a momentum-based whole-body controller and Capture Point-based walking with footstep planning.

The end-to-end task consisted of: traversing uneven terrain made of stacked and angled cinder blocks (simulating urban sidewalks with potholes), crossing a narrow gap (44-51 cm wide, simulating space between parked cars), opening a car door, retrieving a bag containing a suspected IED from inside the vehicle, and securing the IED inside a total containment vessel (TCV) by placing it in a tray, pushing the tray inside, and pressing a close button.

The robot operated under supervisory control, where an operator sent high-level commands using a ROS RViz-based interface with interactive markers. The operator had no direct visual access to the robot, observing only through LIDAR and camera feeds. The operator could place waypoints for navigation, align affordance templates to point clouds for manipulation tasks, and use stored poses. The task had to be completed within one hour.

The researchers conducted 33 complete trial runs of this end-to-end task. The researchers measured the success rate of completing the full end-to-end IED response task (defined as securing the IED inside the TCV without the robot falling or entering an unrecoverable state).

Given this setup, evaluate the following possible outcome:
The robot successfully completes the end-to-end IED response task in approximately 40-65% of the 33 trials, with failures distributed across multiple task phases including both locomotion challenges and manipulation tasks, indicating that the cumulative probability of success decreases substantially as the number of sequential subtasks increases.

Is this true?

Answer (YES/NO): NO